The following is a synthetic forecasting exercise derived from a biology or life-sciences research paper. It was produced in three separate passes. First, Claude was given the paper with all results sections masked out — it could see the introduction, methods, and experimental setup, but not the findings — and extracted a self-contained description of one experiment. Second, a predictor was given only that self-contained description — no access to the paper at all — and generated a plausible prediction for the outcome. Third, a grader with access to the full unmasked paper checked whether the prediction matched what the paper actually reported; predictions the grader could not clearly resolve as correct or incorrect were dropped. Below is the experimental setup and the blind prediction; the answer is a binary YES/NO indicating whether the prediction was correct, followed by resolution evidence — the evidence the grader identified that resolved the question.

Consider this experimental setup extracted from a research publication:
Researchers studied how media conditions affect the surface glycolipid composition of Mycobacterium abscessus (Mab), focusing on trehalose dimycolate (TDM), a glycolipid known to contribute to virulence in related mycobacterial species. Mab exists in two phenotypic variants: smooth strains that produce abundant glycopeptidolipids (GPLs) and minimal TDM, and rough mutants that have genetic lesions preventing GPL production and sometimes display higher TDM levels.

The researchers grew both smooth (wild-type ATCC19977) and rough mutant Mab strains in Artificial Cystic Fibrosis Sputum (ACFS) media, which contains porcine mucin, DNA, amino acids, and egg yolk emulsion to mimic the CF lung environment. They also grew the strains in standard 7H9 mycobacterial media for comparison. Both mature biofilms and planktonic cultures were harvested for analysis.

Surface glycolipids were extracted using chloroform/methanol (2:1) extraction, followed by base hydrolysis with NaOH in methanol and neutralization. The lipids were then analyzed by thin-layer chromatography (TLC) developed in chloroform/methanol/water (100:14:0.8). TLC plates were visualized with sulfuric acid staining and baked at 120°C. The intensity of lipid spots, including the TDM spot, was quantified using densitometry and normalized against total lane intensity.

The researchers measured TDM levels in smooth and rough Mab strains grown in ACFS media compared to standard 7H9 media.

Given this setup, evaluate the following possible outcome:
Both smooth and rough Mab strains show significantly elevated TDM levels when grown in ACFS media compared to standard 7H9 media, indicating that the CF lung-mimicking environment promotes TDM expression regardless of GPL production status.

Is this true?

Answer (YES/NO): YES